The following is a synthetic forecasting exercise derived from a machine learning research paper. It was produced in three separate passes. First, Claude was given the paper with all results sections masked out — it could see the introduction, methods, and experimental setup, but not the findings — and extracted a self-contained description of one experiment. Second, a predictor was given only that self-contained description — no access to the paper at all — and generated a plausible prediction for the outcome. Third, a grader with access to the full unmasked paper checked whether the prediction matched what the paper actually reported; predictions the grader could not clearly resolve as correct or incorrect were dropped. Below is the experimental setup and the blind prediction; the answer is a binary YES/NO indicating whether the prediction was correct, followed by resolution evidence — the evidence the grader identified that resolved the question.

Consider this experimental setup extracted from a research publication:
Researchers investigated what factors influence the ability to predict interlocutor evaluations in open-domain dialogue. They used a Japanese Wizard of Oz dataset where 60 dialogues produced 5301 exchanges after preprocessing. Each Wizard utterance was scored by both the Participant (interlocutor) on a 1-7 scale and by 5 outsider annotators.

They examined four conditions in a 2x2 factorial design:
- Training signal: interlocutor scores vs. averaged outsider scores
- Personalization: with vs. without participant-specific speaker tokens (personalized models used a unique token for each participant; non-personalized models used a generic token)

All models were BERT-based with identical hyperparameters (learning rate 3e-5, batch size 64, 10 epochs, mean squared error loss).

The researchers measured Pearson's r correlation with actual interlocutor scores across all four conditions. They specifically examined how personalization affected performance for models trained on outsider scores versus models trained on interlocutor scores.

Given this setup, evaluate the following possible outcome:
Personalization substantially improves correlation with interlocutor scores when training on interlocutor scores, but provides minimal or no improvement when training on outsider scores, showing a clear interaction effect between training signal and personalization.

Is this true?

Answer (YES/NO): YES